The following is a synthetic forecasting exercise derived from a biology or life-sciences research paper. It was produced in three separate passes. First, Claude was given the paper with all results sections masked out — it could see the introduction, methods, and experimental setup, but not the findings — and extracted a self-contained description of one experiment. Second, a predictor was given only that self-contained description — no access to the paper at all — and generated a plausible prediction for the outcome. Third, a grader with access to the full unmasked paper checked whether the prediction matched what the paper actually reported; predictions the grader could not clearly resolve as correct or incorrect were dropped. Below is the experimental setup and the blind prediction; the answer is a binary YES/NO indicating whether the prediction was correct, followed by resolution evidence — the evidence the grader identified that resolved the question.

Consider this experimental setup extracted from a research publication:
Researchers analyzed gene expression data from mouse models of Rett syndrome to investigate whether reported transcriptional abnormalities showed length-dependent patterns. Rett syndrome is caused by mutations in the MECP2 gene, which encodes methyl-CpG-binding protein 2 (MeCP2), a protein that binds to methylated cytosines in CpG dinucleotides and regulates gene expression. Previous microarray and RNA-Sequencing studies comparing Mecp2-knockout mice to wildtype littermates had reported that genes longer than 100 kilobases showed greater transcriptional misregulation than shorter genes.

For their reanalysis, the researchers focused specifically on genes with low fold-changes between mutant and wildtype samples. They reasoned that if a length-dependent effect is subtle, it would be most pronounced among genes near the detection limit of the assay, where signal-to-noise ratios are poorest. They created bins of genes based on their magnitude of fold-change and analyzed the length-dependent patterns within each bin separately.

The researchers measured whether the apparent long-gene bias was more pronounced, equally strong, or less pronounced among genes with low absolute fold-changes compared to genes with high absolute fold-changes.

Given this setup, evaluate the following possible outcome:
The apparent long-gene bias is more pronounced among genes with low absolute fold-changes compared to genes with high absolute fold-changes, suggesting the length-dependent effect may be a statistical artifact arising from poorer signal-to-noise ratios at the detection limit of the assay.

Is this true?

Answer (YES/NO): YES